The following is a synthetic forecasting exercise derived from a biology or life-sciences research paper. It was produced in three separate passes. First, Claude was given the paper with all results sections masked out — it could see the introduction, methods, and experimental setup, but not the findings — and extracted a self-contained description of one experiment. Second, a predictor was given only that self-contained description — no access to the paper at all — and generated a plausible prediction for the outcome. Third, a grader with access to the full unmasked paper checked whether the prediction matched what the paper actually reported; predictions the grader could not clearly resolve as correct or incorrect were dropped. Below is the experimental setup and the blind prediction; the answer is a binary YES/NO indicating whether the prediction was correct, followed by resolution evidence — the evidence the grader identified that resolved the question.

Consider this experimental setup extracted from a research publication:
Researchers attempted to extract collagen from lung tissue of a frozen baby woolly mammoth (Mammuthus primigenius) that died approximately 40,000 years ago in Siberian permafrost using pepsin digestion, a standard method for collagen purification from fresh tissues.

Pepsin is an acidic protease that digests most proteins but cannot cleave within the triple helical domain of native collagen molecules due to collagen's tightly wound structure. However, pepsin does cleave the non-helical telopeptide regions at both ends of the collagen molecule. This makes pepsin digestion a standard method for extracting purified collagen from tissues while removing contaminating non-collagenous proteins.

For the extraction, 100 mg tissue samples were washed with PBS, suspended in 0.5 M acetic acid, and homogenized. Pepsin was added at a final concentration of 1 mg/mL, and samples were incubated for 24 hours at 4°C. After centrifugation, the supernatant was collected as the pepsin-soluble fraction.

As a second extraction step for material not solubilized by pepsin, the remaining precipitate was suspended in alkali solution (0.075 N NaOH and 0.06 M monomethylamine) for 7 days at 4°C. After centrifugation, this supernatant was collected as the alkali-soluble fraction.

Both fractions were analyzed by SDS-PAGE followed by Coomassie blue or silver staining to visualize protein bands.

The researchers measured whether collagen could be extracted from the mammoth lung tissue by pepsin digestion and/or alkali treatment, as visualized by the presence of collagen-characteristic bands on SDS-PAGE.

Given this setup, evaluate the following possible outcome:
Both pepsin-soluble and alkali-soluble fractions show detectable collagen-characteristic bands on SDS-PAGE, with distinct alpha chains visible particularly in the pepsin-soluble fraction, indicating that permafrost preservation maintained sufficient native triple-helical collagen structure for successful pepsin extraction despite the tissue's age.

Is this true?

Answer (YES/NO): NO